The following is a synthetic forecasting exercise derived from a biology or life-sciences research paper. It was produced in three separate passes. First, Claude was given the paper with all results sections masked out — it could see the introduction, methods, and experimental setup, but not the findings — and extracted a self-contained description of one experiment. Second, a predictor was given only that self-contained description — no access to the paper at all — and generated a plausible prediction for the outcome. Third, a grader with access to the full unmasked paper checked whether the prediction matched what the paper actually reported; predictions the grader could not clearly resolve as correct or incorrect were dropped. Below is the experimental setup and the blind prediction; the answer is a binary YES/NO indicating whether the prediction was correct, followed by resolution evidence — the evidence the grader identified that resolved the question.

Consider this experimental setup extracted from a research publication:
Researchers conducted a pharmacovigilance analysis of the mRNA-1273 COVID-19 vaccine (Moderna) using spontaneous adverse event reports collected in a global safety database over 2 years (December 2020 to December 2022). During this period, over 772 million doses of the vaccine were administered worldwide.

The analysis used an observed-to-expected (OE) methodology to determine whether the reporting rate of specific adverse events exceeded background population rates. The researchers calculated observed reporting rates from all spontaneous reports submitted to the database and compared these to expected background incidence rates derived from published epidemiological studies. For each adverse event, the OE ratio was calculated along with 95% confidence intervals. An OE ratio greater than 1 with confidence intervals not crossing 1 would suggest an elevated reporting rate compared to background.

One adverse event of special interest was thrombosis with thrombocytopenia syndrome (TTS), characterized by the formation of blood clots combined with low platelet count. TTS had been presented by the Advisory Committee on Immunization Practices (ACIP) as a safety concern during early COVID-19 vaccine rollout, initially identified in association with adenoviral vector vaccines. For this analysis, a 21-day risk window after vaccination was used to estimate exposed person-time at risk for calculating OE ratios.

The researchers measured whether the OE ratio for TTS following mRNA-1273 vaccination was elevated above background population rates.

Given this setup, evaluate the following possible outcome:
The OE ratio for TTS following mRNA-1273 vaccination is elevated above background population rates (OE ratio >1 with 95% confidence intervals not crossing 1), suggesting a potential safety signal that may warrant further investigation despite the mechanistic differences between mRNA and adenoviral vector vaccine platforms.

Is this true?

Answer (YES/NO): NO